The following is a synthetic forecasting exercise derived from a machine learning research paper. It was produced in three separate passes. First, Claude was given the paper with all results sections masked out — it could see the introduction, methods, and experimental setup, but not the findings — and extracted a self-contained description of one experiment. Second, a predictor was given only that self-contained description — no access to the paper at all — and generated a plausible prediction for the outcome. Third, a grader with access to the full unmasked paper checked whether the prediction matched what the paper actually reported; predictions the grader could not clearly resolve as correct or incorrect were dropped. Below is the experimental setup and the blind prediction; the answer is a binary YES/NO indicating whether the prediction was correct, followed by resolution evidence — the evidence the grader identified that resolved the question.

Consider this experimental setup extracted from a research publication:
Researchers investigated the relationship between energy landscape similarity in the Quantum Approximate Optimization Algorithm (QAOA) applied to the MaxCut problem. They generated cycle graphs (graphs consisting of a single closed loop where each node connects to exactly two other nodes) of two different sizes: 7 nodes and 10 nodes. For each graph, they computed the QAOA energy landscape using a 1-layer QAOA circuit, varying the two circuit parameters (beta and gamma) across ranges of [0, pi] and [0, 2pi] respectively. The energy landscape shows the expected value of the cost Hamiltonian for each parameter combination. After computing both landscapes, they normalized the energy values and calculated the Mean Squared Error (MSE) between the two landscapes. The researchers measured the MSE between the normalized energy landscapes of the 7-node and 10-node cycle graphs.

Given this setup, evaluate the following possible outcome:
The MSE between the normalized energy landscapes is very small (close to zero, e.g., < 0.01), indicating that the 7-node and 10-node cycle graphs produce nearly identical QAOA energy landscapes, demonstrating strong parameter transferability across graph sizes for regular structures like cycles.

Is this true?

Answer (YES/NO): YES